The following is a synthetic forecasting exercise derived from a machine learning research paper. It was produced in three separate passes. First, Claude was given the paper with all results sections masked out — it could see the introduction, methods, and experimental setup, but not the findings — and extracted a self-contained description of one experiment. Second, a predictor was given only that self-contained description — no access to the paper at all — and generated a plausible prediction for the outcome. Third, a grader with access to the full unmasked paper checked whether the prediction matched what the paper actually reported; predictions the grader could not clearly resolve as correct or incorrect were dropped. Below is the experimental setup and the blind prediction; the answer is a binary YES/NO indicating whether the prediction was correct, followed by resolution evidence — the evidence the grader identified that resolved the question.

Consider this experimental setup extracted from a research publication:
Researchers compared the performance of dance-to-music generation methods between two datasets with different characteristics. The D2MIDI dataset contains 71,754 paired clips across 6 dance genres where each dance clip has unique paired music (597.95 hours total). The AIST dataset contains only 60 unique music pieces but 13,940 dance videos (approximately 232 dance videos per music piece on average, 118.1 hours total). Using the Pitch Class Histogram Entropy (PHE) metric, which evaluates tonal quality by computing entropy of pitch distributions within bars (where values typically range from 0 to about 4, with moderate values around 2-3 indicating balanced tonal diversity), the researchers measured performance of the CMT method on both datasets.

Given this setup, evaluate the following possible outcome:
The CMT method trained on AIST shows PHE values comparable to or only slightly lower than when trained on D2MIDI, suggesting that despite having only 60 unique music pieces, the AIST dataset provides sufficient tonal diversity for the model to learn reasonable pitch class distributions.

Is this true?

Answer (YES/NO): NO